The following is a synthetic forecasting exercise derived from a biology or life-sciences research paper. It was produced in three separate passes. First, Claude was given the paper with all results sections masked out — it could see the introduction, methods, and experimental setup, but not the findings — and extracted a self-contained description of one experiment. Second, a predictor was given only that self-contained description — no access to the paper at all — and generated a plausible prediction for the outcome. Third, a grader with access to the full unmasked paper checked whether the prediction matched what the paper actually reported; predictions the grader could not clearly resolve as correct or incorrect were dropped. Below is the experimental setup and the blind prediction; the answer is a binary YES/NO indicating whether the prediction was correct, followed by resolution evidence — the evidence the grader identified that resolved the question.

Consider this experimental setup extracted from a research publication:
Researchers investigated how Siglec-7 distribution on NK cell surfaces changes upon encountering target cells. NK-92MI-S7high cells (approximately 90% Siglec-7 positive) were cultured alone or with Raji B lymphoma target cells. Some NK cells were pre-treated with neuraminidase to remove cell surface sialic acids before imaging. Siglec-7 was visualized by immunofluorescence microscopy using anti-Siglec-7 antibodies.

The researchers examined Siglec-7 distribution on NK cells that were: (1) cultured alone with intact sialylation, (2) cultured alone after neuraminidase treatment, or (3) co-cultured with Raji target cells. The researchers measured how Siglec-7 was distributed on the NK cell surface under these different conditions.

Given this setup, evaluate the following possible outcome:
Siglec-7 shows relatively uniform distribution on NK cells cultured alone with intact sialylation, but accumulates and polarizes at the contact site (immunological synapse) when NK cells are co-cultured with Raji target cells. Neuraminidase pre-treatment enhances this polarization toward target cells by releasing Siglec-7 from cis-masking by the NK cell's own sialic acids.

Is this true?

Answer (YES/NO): NO